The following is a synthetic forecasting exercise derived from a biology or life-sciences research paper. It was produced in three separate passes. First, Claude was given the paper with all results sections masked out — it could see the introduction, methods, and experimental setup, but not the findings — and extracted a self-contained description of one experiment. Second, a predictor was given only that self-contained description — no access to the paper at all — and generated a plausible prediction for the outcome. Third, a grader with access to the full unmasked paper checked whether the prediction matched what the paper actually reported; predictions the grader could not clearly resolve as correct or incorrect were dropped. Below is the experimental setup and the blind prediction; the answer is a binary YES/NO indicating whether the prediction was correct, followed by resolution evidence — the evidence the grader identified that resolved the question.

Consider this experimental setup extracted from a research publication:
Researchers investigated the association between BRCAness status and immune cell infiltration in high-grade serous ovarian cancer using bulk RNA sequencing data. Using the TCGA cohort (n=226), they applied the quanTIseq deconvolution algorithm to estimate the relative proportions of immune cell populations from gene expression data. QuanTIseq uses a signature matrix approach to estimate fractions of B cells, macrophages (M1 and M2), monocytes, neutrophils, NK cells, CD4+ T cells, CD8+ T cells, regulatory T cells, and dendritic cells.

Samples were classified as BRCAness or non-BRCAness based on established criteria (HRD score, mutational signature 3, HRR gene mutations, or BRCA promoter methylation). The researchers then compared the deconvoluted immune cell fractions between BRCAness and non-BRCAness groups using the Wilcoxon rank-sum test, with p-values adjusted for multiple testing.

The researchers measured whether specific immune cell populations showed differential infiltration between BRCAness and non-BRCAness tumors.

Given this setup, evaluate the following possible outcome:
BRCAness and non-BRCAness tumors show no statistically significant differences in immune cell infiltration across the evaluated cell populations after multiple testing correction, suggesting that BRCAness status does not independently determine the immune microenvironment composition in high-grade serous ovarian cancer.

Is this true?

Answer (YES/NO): NO